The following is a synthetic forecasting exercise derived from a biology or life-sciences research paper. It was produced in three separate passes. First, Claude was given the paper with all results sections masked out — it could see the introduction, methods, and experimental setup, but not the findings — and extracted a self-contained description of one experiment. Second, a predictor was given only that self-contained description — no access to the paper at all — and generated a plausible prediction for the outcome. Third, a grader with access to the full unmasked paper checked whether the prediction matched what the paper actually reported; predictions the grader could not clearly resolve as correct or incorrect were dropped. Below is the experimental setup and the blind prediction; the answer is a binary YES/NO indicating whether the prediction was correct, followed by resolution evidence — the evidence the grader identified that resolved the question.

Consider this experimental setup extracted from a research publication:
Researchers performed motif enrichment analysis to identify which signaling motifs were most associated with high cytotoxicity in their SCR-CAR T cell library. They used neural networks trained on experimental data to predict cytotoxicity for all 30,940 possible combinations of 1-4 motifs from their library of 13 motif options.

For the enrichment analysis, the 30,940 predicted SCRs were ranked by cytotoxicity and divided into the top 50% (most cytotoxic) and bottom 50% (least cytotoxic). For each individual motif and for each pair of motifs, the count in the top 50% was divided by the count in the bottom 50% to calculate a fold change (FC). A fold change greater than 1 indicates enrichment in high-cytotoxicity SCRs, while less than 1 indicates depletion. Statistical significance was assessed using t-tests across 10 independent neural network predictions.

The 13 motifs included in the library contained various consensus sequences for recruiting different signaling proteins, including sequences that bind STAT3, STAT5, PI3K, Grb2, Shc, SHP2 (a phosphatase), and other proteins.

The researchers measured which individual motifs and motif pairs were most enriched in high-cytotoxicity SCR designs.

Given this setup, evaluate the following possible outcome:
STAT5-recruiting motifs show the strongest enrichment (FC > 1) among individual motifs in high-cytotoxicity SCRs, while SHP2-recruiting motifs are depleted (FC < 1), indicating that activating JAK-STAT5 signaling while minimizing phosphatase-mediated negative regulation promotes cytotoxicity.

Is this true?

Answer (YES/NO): NO